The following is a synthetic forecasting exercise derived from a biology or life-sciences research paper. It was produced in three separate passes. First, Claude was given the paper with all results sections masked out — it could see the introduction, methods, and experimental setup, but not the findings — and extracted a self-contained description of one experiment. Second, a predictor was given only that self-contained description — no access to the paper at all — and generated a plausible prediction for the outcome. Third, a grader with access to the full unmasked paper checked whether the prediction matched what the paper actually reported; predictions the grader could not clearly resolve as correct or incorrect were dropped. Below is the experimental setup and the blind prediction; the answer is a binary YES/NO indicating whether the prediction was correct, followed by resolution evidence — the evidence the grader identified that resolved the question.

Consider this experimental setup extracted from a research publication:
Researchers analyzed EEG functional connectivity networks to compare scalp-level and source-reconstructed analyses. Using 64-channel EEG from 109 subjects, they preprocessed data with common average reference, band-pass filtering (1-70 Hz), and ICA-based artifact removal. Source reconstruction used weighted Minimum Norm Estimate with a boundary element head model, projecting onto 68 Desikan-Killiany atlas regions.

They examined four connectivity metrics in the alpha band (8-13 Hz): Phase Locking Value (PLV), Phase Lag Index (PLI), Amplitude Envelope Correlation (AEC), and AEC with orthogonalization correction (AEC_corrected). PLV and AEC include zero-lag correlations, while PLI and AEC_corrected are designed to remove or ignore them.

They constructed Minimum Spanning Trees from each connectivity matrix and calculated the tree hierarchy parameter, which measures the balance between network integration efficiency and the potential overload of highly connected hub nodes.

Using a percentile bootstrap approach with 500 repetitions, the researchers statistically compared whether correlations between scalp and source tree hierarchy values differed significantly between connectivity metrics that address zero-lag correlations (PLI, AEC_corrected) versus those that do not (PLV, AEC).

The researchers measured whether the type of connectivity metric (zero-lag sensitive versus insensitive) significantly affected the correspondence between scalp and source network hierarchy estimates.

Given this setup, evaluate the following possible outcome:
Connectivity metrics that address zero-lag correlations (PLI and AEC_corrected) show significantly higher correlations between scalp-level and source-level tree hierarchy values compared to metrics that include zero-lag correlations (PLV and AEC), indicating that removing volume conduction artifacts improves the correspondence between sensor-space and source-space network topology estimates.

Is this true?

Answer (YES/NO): NO